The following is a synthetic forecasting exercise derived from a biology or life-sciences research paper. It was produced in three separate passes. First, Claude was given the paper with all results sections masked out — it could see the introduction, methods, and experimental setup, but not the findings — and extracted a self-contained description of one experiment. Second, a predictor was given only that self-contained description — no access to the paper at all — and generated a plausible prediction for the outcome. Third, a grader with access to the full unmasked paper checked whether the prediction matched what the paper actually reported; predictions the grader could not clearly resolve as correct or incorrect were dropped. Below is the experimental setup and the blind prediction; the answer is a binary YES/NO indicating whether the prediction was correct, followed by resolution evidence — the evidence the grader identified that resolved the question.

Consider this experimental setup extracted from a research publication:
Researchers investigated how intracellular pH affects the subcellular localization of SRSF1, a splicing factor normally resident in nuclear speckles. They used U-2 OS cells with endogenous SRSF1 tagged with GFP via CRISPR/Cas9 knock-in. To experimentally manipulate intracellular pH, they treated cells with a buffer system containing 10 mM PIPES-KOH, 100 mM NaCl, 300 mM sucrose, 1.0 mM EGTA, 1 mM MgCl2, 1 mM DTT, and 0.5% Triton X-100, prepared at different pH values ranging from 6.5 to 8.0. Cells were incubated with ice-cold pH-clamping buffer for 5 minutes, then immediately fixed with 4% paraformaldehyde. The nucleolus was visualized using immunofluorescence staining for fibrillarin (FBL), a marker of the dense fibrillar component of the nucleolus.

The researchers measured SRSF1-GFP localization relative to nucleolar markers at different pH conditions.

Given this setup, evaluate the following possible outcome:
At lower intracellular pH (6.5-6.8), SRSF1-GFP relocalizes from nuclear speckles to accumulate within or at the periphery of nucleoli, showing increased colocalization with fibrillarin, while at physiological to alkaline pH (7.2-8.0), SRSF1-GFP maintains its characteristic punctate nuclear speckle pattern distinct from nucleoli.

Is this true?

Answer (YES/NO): NO